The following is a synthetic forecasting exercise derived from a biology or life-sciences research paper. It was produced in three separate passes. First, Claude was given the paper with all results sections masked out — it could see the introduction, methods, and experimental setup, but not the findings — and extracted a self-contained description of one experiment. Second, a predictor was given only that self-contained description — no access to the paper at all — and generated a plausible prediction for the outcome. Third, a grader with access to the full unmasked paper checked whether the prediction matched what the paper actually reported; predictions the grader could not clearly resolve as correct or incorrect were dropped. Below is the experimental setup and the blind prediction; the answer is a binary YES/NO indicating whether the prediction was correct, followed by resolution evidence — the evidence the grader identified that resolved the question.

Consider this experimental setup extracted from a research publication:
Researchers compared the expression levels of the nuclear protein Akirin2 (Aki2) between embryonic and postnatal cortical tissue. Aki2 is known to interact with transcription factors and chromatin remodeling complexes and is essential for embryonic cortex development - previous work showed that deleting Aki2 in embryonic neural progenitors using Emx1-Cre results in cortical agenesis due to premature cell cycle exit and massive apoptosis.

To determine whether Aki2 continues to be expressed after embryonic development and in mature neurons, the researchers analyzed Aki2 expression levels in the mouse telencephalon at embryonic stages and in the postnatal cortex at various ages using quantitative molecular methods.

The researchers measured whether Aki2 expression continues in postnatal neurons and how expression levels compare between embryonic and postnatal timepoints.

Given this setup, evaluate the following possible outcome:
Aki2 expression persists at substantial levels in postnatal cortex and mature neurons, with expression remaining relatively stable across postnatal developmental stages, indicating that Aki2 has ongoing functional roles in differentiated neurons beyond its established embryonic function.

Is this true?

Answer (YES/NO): NO